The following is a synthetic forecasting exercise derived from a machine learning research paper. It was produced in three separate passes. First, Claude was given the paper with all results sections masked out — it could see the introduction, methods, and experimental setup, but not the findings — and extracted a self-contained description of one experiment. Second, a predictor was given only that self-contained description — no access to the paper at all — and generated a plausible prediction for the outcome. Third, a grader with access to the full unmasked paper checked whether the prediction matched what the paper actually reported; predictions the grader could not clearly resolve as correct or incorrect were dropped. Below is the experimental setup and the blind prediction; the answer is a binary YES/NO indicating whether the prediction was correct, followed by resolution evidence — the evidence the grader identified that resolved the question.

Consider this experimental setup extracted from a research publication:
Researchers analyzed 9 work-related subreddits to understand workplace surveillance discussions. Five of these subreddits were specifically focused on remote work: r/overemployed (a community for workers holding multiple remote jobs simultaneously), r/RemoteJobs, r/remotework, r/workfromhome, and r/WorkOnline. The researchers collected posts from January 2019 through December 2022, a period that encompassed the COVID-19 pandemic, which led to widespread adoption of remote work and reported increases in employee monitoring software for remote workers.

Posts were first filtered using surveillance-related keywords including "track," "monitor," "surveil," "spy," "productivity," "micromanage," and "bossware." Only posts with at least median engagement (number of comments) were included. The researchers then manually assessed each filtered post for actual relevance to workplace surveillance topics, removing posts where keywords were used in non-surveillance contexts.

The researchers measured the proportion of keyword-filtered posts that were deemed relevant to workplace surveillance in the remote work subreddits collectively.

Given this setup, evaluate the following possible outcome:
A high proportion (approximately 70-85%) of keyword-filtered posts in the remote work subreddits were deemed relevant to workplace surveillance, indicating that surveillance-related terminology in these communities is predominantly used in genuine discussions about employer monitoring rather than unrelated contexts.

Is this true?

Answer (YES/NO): NO